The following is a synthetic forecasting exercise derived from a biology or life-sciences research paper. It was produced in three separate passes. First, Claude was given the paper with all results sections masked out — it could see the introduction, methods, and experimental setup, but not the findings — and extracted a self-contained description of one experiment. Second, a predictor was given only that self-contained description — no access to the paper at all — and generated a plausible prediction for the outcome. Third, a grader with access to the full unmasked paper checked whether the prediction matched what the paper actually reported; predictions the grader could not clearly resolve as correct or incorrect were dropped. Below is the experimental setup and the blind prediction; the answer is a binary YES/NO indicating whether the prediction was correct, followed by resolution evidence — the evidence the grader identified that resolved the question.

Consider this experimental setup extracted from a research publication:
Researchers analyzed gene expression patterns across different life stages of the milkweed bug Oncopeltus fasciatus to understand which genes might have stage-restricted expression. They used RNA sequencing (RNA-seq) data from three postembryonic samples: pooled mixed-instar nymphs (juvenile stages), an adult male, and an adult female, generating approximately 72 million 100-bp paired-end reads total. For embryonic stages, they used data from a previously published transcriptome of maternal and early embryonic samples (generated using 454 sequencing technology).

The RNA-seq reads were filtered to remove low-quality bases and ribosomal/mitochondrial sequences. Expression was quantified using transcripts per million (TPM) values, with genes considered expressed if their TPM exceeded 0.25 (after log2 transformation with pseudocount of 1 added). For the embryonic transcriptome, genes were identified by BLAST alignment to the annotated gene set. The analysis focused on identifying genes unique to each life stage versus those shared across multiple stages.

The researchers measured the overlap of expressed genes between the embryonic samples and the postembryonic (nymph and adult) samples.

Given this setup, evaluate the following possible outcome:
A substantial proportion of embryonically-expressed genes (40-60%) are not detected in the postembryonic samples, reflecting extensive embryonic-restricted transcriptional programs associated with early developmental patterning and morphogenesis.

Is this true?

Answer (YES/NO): NO